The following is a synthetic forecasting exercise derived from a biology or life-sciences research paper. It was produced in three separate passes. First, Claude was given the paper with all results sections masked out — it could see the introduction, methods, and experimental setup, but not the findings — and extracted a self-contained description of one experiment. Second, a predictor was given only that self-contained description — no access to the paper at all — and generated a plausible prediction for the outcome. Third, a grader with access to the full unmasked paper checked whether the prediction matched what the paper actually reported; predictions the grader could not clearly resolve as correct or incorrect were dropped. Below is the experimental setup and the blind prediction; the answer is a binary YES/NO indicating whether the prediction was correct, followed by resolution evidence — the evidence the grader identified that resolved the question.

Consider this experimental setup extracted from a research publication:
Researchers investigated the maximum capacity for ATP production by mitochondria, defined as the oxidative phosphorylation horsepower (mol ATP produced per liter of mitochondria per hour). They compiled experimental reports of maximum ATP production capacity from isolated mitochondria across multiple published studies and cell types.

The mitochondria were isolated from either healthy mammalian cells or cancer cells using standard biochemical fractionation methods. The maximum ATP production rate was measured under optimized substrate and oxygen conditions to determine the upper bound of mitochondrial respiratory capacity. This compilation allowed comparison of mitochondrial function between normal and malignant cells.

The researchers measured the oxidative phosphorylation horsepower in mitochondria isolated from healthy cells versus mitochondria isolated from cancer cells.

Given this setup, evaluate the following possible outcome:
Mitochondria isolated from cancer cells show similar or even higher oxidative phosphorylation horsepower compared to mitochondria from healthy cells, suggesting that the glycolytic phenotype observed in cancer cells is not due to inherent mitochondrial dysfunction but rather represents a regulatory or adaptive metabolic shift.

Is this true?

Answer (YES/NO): NO